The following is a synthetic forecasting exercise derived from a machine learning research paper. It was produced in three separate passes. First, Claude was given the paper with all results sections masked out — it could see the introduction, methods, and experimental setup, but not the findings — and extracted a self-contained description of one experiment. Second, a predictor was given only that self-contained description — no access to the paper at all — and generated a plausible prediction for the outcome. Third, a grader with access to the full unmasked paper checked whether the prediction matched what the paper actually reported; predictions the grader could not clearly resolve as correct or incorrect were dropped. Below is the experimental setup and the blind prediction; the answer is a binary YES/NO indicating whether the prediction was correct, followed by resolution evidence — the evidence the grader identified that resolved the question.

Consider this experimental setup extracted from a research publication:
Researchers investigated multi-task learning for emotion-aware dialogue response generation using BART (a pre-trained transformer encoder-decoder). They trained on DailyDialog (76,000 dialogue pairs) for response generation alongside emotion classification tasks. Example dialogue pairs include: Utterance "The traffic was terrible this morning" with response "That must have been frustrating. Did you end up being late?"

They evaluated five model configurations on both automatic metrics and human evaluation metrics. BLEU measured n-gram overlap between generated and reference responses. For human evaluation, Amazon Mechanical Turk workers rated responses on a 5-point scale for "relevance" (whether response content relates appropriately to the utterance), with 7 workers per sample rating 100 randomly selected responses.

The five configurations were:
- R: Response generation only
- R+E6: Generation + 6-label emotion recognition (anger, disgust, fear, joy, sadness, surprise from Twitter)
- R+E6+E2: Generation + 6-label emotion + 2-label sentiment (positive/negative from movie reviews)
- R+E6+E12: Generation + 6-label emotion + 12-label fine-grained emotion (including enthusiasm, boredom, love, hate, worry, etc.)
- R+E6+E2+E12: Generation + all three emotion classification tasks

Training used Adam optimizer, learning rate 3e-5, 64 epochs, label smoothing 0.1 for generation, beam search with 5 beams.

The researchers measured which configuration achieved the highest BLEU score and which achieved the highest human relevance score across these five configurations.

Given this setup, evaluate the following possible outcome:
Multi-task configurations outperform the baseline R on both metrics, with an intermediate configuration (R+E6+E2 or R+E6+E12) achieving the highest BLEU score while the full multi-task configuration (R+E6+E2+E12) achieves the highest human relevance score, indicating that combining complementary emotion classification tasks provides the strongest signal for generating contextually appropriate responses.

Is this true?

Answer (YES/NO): NO